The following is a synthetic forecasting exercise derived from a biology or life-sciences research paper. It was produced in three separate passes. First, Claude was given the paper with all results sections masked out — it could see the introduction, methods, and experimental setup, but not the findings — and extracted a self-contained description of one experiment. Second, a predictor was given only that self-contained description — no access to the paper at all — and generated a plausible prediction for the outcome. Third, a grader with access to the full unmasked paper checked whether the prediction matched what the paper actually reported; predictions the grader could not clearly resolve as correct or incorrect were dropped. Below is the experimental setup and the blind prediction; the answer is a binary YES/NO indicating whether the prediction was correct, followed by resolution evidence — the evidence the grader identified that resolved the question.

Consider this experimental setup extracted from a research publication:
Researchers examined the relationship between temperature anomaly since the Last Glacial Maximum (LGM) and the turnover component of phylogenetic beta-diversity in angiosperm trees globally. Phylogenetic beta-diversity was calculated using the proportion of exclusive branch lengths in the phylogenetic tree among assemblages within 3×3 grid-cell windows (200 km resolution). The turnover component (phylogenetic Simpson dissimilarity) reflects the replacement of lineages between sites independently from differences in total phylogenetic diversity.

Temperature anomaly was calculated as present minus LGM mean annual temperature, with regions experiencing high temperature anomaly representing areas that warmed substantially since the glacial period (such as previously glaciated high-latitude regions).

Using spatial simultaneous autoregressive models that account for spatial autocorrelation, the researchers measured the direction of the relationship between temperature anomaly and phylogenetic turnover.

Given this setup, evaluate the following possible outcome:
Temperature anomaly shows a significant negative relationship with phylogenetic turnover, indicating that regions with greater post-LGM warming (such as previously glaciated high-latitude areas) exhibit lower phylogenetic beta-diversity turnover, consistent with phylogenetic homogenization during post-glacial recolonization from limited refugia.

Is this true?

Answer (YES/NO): YES